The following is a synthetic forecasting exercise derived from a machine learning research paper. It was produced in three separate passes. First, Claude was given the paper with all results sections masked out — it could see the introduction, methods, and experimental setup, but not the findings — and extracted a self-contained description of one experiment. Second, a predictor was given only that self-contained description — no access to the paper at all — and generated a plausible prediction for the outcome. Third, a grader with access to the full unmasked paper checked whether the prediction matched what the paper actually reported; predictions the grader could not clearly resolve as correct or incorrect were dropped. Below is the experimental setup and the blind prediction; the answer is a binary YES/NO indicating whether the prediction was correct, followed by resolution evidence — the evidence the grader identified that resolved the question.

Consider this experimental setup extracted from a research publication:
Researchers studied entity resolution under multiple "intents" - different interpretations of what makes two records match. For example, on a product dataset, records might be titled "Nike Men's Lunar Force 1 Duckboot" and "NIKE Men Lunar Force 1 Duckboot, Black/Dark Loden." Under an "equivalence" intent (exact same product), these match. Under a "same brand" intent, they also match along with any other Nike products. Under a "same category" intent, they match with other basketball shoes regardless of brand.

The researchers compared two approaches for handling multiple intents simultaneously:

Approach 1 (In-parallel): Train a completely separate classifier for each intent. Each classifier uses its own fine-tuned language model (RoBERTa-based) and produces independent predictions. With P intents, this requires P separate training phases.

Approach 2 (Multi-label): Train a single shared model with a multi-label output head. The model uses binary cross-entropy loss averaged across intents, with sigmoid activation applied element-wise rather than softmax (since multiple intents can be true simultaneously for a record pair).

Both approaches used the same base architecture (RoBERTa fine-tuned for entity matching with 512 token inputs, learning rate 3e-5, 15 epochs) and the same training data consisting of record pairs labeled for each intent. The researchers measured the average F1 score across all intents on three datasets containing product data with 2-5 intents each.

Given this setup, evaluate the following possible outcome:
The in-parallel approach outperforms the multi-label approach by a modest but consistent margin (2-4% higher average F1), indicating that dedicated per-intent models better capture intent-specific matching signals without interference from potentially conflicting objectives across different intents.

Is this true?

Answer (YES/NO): NO